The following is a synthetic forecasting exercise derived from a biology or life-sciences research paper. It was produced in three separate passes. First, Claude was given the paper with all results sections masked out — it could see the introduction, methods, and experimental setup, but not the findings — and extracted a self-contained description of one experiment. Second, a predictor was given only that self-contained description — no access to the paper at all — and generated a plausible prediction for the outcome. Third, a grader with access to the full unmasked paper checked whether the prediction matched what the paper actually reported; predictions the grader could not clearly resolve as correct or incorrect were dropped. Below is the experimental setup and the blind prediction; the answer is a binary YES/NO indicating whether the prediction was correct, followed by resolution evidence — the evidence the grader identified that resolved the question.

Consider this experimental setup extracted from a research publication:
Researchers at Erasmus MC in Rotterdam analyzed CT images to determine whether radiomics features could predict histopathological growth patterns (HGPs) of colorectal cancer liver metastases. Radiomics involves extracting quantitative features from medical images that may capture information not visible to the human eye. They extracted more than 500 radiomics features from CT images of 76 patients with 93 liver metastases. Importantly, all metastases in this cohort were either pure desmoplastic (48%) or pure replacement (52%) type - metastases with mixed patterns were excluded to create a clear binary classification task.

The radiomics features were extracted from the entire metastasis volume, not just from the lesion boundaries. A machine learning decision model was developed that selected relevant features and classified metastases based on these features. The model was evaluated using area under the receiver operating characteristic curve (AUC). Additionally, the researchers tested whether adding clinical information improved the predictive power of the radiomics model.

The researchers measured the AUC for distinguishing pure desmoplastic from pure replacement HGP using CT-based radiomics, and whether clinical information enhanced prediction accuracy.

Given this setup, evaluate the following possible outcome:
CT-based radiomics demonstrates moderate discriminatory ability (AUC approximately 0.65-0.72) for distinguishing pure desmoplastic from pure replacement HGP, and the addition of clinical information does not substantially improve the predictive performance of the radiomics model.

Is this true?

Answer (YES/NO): YES